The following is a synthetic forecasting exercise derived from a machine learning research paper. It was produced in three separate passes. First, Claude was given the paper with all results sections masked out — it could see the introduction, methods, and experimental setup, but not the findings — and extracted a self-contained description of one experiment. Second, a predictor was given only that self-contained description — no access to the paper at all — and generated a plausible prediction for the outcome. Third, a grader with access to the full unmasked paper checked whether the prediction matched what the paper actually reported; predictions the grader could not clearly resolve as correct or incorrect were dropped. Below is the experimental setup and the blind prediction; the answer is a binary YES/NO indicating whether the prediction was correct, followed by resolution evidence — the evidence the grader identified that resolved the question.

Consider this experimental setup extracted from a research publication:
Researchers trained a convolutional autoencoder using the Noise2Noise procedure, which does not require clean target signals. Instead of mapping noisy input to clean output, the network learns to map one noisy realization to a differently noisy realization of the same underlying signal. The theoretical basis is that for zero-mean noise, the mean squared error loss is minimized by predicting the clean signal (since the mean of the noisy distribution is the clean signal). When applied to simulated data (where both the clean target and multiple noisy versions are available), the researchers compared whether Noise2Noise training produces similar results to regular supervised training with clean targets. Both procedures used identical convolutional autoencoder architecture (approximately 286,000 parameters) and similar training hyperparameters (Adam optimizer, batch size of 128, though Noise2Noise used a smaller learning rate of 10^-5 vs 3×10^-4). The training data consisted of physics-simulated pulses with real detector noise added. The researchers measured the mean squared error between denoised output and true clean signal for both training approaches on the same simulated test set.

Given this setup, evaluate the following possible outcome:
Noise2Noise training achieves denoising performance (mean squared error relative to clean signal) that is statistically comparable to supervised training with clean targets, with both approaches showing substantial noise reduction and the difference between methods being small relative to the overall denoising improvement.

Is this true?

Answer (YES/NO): YES